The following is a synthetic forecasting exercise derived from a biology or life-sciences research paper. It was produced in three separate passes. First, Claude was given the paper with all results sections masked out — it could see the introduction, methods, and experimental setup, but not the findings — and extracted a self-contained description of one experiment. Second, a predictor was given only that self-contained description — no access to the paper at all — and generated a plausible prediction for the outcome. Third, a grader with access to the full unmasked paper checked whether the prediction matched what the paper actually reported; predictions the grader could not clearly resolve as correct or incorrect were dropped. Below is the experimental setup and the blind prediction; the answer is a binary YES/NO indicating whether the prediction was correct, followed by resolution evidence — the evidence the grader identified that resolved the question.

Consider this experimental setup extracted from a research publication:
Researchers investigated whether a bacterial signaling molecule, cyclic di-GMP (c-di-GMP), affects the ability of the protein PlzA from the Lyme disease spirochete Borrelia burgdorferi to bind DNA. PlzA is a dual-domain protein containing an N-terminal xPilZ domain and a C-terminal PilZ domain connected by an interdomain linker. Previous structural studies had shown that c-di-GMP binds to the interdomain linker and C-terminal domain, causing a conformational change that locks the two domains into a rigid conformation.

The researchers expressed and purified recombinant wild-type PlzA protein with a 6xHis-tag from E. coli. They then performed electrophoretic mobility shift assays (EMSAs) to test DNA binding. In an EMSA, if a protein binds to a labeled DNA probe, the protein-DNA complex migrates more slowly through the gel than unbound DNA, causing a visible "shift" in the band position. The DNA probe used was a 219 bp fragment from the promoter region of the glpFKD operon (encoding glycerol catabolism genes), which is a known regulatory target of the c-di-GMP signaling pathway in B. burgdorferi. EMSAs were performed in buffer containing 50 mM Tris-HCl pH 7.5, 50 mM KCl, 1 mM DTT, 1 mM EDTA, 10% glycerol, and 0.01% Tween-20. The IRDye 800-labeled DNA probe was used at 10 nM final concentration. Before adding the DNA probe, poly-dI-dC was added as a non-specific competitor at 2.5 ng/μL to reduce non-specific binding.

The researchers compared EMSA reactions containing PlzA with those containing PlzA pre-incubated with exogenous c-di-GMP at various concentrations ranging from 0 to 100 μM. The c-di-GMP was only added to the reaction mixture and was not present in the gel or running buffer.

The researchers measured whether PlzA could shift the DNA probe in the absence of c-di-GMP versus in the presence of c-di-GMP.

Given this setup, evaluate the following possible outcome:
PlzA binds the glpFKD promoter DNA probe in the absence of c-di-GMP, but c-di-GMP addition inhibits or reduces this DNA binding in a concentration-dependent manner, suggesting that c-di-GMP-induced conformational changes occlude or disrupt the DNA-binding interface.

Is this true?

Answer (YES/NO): NO